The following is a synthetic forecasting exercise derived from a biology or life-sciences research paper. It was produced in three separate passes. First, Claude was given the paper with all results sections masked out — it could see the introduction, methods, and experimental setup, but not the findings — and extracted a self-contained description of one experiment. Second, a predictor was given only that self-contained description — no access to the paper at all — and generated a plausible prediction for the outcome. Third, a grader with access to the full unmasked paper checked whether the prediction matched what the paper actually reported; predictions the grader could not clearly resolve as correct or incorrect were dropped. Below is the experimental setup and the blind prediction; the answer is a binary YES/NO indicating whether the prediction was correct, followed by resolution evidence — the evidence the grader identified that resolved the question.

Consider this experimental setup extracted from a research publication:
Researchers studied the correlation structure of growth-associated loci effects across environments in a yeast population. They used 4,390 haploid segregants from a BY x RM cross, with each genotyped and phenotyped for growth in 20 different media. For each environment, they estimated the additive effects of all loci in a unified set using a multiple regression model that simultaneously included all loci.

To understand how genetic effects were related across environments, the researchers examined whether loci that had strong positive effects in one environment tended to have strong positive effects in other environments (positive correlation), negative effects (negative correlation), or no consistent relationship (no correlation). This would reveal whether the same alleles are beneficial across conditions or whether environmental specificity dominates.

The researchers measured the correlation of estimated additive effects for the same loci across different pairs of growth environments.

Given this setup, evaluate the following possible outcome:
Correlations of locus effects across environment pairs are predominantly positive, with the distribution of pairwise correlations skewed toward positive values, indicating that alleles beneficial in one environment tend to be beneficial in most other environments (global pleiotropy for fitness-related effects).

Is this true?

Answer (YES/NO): NO